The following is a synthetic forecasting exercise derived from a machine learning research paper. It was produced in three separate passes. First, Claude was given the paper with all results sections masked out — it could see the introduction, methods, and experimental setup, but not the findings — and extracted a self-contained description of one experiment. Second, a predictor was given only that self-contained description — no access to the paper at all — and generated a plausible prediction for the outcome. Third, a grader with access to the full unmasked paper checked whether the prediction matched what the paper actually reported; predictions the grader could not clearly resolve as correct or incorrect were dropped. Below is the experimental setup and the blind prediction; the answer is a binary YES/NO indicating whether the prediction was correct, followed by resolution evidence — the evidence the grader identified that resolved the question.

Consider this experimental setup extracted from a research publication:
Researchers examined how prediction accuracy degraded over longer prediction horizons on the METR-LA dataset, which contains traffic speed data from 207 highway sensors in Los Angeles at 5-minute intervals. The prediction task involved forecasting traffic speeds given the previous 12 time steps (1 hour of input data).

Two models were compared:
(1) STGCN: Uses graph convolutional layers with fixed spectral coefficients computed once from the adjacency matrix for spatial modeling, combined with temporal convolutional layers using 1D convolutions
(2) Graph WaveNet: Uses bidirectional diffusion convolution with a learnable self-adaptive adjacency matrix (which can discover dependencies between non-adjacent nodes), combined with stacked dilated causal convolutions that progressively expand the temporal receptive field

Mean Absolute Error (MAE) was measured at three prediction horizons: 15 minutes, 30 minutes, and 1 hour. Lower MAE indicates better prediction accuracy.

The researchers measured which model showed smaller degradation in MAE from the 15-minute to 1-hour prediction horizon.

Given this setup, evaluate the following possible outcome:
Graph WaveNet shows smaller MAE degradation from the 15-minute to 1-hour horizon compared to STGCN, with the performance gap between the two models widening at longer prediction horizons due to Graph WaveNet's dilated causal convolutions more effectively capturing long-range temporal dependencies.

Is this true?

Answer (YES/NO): YES